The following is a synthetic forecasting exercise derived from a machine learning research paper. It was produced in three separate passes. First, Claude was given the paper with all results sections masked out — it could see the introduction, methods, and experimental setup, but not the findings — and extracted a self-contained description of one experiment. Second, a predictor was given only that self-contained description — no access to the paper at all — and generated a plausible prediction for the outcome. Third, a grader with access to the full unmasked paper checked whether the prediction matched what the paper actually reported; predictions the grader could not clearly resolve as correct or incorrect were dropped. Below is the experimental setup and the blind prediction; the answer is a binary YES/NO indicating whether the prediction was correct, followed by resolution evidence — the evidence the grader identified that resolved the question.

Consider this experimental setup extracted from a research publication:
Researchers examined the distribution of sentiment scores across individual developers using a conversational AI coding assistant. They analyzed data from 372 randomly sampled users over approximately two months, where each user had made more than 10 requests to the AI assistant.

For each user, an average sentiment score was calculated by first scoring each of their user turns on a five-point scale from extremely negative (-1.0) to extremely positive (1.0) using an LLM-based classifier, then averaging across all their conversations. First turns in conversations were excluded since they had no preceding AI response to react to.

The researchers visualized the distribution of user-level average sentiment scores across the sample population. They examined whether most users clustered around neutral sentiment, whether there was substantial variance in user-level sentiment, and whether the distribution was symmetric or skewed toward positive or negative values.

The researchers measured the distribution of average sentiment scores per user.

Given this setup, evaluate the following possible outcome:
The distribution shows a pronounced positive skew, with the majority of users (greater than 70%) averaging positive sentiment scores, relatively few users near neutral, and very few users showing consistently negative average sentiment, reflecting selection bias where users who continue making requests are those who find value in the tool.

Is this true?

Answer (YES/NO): NO